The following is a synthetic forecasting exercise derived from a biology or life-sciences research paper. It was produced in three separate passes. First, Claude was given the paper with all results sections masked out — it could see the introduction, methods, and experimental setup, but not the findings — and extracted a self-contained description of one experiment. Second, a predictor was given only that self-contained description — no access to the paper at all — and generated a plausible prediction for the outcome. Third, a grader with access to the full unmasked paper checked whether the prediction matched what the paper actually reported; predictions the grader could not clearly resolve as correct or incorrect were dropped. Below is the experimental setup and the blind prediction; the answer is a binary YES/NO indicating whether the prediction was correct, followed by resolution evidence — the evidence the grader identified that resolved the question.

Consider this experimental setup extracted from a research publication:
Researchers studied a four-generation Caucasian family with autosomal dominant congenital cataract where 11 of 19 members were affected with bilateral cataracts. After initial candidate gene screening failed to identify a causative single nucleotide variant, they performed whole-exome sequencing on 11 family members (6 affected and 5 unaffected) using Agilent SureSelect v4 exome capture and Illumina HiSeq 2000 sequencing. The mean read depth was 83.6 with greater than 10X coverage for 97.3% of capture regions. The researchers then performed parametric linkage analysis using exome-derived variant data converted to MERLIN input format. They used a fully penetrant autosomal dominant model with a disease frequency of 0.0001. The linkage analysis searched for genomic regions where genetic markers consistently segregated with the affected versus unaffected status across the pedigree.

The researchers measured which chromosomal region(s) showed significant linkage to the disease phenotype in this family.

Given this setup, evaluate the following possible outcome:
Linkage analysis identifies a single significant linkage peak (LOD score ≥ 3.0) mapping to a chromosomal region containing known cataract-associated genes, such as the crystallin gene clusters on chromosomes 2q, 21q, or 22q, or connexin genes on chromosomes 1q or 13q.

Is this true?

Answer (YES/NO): YES